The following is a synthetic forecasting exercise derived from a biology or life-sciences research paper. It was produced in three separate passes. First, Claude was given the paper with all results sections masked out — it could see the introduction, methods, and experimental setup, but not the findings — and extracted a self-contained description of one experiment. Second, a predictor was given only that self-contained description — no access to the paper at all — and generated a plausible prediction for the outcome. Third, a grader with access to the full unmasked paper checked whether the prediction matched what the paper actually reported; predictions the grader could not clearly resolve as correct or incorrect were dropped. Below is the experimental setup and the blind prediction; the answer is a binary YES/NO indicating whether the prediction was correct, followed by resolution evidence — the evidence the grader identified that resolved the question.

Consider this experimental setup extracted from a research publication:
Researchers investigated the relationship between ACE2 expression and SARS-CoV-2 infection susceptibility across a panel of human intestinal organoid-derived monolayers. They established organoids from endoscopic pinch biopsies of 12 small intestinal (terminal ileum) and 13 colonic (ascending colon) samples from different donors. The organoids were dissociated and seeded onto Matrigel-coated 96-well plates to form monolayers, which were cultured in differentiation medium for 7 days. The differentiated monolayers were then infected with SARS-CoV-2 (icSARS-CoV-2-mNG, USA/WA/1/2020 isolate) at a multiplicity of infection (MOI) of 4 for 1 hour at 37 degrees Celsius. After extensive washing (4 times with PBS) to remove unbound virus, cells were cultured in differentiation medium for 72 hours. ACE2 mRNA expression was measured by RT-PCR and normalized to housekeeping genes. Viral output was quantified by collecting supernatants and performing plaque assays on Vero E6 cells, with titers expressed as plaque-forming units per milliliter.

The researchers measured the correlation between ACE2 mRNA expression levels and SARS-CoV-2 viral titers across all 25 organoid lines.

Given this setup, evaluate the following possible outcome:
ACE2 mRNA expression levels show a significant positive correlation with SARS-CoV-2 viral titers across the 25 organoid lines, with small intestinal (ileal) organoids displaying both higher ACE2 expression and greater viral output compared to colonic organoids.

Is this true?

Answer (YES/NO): NO